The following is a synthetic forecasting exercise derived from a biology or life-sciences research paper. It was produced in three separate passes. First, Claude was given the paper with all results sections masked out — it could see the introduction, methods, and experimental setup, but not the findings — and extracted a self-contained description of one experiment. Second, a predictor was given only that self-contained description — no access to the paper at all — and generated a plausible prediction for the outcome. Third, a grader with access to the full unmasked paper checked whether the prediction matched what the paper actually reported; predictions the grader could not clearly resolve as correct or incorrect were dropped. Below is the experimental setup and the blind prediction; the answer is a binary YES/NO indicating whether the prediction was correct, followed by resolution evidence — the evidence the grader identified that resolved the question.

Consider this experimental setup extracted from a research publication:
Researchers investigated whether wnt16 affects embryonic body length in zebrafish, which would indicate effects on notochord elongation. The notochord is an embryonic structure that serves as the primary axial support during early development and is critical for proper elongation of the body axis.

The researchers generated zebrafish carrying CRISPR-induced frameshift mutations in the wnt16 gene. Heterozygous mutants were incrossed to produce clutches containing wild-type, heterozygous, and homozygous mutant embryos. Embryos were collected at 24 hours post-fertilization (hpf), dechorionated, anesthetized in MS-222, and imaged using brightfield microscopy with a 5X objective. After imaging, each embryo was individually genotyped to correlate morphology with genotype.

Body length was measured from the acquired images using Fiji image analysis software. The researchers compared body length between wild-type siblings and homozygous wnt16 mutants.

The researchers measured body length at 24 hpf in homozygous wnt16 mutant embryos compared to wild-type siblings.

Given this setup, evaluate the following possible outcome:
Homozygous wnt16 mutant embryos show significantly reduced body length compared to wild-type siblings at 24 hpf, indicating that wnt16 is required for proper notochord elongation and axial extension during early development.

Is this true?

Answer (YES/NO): NO